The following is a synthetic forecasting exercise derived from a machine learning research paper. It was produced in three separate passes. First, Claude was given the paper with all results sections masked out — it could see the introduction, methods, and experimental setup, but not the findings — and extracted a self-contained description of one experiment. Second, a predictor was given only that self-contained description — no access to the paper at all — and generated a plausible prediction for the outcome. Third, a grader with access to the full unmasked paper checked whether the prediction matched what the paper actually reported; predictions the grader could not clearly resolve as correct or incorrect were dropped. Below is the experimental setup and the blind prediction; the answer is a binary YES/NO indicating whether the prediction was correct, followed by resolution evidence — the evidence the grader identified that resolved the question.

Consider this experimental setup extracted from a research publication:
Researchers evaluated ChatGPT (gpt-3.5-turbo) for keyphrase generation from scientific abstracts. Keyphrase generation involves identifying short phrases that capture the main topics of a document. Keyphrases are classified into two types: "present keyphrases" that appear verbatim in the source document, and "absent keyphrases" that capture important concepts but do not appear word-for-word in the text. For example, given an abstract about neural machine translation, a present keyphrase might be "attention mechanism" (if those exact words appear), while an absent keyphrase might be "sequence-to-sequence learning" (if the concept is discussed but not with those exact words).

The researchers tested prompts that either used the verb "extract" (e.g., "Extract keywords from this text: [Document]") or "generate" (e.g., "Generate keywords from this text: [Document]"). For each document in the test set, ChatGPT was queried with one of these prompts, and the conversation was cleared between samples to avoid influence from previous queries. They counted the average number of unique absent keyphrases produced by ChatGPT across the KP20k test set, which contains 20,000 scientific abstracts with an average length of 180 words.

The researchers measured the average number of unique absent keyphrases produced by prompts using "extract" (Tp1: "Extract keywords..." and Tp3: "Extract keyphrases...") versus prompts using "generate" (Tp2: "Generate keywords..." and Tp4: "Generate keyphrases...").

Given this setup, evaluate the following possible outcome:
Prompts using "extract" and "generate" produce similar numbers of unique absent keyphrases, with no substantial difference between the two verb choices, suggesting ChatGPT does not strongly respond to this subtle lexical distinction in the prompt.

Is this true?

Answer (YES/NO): NO